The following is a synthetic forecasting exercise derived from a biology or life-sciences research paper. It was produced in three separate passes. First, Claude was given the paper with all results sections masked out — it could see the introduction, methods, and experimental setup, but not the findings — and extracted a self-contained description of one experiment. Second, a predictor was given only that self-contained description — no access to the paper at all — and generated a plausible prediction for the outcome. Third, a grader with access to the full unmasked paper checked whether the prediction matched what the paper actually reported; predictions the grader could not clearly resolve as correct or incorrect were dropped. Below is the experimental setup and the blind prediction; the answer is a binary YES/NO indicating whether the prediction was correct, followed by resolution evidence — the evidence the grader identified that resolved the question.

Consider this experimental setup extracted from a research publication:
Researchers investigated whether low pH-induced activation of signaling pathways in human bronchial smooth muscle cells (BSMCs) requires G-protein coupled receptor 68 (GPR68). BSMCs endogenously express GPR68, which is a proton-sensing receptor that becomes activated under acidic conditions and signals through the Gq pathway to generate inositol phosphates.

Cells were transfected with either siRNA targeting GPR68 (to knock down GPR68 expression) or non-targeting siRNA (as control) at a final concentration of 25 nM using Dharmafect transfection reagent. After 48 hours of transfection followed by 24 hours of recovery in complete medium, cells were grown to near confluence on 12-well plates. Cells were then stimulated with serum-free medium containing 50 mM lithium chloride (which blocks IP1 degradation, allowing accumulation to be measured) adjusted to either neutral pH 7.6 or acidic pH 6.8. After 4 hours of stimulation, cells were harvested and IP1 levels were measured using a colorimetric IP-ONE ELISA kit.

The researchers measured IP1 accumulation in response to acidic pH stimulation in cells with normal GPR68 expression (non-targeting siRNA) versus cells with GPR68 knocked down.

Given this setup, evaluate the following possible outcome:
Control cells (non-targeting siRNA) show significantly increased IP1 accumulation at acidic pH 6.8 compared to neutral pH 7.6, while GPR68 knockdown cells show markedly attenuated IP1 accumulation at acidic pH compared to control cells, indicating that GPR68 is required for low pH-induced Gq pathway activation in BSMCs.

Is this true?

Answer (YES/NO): YES